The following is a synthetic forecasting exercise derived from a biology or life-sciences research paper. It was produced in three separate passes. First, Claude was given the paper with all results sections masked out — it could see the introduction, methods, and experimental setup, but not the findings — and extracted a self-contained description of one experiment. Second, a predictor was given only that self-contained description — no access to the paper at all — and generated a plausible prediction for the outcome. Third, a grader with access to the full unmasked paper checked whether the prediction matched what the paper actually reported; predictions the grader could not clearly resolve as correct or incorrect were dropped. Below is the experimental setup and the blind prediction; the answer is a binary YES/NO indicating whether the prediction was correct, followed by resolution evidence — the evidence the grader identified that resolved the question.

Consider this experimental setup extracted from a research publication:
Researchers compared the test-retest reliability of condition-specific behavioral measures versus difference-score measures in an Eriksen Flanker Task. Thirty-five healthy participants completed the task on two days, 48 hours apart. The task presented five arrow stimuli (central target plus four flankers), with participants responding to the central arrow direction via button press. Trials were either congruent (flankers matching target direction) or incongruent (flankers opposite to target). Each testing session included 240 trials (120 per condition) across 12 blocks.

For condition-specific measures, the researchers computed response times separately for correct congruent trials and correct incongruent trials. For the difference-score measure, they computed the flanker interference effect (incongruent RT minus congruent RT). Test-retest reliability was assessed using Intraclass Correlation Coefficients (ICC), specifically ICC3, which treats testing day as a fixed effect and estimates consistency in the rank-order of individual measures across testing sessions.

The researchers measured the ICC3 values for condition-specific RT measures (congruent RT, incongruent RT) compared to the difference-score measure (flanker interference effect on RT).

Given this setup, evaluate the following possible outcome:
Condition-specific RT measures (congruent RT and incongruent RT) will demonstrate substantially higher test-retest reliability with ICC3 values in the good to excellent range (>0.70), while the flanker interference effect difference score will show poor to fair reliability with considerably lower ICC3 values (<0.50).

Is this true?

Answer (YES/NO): NO